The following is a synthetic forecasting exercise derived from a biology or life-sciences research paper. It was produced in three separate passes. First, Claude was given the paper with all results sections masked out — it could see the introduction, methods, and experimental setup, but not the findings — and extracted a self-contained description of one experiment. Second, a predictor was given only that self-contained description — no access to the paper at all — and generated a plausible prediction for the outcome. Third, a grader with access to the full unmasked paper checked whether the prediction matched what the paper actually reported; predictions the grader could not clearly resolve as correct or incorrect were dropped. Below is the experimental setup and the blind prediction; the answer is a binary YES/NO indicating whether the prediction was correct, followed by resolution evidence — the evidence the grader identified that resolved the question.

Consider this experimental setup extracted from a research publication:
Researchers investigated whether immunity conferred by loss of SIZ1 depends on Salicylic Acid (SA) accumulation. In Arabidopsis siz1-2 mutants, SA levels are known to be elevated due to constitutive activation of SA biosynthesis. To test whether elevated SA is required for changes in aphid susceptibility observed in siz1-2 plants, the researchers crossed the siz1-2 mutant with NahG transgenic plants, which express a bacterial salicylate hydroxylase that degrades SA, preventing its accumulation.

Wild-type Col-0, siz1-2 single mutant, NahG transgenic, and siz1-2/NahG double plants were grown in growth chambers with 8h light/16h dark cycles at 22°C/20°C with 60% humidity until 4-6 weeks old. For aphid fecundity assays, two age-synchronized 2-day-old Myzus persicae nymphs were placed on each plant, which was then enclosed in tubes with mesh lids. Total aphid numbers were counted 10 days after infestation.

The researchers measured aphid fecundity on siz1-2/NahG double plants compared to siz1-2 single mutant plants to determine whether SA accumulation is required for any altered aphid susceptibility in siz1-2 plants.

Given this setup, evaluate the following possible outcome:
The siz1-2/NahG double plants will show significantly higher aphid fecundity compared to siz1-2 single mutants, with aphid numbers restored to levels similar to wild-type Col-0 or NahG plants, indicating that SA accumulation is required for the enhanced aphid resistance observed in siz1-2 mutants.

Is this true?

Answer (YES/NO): NO